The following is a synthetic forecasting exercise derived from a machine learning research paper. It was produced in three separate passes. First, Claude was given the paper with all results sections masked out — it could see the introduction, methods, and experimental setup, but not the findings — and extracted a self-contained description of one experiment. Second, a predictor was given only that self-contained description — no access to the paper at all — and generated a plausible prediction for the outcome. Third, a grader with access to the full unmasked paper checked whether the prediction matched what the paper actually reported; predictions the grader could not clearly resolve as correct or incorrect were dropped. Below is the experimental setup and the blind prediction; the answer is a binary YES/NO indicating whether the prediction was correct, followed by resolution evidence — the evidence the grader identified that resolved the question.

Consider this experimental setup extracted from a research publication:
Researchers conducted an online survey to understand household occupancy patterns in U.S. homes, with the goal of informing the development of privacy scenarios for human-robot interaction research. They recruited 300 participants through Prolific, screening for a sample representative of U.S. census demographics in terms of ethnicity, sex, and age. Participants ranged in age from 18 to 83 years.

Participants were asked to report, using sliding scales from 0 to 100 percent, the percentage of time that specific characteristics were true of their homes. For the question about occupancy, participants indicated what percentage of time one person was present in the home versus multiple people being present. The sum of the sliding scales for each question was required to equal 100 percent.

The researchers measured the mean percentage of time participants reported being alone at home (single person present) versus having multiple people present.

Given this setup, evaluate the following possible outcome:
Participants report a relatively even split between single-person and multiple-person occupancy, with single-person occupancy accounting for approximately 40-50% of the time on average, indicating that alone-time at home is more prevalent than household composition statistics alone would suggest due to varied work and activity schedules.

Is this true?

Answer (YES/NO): NO